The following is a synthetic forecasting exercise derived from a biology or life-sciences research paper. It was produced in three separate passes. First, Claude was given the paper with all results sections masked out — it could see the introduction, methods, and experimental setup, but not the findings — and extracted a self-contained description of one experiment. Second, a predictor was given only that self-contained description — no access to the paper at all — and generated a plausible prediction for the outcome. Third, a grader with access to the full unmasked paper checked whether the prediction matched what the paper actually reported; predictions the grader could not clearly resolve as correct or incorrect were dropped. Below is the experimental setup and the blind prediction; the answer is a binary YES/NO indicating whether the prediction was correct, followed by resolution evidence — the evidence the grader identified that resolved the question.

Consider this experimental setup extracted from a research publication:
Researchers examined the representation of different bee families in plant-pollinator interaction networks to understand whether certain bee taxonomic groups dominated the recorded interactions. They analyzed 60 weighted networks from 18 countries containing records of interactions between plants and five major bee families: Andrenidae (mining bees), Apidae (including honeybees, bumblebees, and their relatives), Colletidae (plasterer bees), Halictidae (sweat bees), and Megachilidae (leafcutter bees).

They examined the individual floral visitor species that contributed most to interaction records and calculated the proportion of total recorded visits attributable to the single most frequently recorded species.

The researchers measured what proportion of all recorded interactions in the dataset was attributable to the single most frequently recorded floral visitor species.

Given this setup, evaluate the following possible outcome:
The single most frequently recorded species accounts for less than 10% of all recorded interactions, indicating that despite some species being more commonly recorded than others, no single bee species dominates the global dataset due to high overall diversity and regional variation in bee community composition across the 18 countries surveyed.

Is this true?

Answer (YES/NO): YES